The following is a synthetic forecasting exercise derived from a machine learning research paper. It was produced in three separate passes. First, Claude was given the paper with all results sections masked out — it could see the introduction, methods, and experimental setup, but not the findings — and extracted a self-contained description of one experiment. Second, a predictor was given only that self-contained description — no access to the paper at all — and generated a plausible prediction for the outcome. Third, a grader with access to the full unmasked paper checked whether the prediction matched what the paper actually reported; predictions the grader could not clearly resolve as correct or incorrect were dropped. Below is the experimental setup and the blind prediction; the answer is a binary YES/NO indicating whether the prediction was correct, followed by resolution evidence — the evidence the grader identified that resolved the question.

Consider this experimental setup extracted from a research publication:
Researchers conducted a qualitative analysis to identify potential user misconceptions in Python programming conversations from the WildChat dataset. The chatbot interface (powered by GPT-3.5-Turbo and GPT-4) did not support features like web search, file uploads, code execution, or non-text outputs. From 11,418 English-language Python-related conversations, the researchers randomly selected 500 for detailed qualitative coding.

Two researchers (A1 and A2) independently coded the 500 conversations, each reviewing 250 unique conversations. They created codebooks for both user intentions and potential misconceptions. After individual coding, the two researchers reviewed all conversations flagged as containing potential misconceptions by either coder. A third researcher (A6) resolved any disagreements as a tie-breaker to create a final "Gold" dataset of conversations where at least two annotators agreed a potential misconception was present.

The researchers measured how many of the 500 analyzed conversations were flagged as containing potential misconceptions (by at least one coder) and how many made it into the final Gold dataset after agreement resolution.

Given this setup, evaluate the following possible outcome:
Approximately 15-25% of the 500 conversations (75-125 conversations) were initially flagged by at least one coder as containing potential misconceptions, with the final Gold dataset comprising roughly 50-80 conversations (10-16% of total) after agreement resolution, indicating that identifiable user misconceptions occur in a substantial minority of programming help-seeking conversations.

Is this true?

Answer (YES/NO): YES